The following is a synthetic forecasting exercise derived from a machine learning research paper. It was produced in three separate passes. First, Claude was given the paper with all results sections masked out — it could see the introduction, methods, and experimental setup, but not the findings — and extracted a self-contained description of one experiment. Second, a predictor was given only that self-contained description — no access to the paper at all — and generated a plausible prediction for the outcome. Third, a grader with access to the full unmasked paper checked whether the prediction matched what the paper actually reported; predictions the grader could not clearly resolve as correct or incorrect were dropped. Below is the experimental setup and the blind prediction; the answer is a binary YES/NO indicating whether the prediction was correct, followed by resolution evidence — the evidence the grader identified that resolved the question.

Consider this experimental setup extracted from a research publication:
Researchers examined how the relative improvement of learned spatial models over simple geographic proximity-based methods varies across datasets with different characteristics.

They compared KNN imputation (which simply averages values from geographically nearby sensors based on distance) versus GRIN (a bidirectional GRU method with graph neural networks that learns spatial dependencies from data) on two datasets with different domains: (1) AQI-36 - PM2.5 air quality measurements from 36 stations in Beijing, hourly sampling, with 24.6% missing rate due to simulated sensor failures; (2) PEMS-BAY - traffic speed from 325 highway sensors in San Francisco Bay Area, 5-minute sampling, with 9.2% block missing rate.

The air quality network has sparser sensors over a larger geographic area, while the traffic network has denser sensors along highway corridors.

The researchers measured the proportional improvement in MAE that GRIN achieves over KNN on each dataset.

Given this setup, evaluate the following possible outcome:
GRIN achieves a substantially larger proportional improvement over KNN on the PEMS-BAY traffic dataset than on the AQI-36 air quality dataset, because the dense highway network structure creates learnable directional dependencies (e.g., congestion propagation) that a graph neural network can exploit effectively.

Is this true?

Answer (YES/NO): YES